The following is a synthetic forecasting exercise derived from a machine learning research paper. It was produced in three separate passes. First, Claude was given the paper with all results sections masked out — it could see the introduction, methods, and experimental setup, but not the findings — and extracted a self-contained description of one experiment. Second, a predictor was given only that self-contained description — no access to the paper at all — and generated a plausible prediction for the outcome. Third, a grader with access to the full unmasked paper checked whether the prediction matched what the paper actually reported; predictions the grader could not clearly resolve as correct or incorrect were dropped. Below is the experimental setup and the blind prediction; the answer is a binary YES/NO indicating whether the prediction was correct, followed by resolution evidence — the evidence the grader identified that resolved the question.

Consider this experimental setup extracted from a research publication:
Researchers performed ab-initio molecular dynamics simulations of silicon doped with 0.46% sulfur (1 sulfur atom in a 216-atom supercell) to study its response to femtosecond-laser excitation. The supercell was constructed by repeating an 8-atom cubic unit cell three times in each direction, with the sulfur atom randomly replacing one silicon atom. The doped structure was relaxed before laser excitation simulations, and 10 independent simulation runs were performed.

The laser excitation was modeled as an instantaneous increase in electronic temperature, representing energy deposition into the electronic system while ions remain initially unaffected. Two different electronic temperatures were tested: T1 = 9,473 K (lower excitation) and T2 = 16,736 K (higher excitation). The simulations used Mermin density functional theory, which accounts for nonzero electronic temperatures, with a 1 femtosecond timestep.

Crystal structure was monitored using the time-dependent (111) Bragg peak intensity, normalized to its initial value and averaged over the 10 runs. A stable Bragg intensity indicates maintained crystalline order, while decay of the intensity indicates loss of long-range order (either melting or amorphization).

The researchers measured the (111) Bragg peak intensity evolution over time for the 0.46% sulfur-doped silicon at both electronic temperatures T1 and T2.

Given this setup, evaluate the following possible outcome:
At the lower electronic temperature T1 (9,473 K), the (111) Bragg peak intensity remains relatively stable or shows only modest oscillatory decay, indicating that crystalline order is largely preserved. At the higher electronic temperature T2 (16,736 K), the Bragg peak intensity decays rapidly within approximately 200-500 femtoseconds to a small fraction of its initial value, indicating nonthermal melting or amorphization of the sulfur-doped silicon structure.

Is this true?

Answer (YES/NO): NO